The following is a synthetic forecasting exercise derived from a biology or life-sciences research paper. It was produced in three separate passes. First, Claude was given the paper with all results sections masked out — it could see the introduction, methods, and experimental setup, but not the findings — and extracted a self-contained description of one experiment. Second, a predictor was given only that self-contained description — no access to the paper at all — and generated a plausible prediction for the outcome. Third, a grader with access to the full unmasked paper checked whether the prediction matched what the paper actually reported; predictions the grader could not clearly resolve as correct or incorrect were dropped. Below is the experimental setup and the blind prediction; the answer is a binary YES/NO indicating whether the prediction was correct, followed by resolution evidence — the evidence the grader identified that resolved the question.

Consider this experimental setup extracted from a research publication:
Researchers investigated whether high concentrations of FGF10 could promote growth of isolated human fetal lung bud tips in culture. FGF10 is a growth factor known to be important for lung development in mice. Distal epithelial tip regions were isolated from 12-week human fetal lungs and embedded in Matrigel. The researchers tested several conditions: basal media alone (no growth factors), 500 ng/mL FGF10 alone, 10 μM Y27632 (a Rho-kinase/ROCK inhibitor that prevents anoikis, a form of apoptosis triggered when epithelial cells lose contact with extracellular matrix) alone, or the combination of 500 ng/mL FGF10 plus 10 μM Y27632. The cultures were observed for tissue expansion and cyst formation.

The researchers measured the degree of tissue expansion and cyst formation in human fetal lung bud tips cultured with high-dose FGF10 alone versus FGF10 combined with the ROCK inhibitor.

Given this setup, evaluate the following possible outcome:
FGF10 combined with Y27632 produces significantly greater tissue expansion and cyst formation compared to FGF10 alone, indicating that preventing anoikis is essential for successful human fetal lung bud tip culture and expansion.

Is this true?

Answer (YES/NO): NO